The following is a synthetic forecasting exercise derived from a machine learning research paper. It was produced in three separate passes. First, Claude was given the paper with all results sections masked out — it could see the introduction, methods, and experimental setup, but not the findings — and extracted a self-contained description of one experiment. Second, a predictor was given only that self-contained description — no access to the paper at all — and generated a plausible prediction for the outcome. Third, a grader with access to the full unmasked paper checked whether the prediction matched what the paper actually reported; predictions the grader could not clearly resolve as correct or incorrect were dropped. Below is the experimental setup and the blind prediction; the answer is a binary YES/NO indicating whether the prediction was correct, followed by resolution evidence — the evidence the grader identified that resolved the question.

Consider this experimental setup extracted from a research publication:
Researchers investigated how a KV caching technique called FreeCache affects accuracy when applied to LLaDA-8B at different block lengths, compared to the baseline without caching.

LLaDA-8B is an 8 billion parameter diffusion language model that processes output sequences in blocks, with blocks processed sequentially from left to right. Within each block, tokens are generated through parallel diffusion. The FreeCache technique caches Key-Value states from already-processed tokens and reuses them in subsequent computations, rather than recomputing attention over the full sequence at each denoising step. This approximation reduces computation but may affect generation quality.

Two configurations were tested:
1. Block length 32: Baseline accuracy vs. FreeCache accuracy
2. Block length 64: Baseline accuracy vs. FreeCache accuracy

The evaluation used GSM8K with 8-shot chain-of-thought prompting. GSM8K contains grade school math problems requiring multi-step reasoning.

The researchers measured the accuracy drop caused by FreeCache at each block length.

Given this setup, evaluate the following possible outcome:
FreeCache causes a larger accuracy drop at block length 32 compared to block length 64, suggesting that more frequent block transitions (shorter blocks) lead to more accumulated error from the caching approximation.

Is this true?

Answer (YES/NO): NO